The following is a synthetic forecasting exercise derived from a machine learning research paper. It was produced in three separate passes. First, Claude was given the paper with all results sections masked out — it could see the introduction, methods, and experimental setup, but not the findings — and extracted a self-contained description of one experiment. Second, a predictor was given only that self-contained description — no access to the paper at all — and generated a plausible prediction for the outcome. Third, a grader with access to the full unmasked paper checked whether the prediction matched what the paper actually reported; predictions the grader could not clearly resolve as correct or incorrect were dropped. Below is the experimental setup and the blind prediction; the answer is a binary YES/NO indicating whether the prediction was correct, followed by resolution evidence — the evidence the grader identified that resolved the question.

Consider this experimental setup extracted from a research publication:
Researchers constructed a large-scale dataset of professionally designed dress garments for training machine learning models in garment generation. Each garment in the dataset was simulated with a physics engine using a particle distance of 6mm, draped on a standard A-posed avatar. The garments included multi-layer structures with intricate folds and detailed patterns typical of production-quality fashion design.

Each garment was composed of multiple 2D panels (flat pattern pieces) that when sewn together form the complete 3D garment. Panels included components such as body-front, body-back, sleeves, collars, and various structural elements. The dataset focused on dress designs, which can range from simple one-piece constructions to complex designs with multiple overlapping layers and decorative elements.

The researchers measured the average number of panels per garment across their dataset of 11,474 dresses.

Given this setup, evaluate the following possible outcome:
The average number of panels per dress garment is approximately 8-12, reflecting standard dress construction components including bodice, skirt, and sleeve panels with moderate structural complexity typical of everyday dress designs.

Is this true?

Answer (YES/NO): NO